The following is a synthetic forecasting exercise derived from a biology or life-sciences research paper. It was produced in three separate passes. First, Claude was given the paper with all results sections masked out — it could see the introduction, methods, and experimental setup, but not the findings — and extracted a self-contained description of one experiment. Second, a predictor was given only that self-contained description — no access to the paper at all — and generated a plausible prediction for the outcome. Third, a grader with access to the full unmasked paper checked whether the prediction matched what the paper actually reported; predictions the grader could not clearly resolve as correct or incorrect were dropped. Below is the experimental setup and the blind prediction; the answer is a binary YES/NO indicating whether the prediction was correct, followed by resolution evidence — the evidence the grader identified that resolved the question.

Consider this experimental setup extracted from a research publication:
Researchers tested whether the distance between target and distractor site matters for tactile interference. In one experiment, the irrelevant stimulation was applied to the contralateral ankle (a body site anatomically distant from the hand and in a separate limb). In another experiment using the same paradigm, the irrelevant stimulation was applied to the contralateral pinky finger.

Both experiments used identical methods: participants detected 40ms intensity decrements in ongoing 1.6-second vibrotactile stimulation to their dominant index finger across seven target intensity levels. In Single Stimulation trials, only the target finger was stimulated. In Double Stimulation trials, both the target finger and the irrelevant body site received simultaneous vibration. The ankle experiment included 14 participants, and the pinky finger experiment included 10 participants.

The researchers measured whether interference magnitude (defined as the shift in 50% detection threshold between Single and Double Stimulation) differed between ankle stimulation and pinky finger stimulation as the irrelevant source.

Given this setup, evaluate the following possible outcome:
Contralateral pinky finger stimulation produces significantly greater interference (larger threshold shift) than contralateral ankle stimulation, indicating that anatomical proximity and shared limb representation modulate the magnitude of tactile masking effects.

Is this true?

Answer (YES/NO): YES